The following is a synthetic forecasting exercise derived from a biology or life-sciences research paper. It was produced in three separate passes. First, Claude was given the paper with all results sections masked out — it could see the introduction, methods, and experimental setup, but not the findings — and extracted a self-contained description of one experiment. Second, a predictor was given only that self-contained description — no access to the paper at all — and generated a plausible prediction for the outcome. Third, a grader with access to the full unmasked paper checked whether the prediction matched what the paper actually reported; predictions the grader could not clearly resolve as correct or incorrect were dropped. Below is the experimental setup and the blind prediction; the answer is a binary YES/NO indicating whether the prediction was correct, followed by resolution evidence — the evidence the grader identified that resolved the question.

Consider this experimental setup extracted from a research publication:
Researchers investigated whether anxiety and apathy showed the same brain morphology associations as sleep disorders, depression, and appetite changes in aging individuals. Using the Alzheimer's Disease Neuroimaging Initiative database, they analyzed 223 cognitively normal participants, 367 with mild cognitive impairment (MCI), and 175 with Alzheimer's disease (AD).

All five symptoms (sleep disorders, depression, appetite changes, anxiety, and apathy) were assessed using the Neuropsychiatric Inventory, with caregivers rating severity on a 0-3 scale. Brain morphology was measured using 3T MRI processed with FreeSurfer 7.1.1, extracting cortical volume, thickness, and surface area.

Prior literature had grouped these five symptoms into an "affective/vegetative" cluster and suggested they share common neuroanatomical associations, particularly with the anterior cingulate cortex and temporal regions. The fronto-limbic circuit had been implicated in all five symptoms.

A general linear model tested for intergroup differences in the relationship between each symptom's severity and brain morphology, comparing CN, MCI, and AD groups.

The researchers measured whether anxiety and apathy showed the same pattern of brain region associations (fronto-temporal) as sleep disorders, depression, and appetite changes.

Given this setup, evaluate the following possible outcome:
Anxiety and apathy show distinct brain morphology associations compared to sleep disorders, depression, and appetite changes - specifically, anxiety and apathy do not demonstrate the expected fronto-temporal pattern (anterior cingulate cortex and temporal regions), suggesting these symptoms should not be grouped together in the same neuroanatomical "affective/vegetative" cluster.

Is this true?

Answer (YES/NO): NO